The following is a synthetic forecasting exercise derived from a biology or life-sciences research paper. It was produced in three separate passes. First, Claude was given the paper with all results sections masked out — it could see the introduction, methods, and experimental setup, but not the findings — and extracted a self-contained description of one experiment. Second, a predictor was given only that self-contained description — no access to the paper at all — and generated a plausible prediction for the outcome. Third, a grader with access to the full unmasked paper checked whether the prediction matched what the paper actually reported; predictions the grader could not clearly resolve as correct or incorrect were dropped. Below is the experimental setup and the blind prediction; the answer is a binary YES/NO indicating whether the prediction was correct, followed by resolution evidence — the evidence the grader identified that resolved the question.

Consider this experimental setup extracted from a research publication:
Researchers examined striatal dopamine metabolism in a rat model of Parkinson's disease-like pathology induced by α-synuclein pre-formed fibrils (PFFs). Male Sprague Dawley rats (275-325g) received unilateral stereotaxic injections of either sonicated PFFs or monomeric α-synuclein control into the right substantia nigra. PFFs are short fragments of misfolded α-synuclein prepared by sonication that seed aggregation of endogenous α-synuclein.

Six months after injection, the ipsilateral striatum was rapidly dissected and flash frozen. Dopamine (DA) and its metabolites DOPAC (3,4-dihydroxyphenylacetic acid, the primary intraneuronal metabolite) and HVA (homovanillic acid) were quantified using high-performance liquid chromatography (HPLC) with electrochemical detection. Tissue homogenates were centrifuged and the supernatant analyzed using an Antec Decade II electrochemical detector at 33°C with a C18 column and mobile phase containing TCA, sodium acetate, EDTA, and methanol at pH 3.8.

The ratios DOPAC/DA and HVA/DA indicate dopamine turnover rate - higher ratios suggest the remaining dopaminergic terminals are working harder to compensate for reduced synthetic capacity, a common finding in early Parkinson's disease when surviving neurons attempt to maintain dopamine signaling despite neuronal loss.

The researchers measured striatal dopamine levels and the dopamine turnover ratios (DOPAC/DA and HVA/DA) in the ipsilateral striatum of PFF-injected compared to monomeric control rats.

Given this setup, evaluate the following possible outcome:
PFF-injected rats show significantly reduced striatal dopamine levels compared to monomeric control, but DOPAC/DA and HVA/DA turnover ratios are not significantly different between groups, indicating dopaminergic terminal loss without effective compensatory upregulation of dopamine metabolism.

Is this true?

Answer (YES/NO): NO